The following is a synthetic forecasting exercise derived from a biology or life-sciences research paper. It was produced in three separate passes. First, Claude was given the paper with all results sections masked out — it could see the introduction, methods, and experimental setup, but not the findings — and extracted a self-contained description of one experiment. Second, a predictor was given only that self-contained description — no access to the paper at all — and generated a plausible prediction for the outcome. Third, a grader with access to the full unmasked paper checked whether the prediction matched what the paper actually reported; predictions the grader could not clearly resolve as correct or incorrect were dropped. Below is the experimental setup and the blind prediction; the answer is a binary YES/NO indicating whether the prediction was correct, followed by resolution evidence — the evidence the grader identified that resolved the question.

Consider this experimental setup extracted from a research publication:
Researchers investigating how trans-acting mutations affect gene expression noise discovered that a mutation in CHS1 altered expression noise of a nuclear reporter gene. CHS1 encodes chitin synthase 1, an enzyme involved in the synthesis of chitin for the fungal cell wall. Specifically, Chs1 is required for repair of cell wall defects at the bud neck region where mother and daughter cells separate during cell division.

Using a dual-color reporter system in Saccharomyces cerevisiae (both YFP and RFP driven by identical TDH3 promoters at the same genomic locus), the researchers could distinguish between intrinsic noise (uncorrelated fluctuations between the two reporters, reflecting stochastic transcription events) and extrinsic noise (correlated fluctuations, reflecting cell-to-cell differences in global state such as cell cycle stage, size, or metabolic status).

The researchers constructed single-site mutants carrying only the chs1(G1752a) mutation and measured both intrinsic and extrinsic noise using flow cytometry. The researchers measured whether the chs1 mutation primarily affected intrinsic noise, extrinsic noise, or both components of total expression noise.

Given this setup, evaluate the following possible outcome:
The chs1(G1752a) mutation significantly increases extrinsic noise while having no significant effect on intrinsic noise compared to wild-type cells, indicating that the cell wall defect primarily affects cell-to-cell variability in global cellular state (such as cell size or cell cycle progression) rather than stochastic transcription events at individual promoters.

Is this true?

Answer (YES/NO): YES